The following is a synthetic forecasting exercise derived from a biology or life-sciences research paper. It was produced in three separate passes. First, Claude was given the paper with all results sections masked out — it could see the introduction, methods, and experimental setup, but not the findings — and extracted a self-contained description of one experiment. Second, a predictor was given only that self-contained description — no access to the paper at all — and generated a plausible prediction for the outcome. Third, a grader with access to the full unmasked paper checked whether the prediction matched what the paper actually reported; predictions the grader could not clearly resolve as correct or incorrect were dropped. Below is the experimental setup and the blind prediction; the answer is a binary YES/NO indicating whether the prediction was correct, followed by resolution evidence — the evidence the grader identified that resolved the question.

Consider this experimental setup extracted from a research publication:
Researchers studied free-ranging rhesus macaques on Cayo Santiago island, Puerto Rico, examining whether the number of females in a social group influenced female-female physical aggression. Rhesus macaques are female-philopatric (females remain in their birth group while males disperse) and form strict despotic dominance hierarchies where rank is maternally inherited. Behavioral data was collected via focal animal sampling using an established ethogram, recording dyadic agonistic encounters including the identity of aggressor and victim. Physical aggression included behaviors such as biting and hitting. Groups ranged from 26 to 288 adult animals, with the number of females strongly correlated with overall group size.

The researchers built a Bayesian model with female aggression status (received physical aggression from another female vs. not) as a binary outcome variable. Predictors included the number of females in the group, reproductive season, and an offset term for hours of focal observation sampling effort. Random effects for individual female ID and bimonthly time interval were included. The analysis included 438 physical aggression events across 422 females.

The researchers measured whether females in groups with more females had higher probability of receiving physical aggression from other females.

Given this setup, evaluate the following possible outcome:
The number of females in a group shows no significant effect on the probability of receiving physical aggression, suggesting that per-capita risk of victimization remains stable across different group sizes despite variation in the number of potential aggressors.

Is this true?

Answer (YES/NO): YES